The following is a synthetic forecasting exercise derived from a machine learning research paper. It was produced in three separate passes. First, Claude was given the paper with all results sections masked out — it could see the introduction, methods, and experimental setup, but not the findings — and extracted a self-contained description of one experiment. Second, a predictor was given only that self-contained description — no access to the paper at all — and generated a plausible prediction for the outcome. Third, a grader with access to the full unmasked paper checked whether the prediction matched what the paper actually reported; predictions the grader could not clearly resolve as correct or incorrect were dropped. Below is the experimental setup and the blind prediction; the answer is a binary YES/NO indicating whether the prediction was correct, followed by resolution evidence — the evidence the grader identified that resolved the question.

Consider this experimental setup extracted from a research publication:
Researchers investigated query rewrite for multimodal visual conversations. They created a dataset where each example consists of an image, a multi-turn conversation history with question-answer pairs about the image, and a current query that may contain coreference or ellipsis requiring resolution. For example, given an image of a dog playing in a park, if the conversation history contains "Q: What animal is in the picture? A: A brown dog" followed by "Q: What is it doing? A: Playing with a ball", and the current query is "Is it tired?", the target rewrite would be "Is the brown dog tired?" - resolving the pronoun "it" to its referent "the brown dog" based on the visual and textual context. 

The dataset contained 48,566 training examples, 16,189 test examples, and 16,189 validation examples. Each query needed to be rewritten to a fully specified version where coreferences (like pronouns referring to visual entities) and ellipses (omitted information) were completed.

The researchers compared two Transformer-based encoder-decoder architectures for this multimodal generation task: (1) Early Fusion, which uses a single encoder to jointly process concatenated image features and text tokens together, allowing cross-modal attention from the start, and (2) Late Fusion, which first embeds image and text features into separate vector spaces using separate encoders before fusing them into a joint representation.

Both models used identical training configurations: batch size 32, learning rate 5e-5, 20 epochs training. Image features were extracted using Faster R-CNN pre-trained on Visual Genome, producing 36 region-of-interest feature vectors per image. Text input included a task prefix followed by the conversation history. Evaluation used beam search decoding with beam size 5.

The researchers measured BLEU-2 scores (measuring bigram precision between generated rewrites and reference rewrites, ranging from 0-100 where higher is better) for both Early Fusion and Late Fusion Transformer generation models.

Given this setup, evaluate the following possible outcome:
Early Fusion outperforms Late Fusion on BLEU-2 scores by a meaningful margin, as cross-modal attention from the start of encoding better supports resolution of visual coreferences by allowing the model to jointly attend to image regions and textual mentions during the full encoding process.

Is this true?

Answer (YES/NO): NO